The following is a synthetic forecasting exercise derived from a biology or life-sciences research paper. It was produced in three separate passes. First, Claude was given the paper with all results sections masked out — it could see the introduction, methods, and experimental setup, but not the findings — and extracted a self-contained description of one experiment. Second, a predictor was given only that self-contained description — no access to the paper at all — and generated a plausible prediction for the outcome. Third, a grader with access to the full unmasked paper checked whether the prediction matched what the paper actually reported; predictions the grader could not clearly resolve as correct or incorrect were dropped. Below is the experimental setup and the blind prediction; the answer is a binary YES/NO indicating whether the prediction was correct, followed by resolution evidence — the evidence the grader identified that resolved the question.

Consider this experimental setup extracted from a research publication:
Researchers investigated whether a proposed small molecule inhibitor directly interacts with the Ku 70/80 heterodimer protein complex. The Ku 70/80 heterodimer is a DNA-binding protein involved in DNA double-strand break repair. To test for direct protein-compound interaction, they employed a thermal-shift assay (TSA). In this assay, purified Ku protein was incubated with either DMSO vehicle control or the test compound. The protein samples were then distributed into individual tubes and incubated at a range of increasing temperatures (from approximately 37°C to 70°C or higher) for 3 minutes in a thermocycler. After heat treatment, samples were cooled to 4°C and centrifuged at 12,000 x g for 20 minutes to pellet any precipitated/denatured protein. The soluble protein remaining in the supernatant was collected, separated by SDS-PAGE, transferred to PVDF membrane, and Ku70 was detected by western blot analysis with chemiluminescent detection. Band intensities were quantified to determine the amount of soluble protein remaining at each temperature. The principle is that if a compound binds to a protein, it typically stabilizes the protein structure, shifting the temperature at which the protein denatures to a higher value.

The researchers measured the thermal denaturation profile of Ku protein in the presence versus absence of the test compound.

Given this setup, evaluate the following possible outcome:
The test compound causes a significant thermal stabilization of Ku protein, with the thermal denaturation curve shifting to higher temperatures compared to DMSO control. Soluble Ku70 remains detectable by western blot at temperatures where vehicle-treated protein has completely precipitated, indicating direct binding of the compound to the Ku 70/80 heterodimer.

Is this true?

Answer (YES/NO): YES